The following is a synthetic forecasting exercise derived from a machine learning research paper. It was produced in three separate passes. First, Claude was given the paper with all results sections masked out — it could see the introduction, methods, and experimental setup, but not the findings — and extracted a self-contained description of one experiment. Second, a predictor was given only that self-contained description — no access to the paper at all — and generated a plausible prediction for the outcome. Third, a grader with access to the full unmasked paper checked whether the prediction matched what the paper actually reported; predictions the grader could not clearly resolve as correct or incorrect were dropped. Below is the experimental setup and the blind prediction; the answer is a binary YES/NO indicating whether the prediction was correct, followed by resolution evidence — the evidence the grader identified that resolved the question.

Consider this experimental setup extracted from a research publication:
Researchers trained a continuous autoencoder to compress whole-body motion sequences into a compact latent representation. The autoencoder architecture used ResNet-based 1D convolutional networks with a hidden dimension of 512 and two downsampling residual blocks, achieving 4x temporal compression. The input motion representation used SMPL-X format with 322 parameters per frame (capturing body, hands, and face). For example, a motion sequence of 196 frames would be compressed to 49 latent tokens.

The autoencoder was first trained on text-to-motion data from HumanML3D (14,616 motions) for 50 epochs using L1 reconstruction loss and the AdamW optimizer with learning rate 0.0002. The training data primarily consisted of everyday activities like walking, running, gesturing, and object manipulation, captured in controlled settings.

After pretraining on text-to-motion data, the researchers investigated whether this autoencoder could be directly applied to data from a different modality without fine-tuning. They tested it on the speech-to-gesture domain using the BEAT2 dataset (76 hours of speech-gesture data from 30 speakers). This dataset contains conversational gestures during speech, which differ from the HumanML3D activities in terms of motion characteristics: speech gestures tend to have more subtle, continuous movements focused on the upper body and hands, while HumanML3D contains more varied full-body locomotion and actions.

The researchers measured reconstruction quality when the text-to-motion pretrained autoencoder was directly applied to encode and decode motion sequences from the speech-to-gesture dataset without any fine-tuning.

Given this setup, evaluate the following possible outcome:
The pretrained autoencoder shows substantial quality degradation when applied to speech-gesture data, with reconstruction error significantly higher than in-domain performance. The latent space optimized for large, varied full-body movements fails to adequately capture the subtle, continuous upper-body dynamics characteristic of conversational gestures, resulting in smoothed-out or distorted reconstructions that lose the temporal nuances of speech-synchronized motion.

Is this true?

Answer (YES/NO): YES